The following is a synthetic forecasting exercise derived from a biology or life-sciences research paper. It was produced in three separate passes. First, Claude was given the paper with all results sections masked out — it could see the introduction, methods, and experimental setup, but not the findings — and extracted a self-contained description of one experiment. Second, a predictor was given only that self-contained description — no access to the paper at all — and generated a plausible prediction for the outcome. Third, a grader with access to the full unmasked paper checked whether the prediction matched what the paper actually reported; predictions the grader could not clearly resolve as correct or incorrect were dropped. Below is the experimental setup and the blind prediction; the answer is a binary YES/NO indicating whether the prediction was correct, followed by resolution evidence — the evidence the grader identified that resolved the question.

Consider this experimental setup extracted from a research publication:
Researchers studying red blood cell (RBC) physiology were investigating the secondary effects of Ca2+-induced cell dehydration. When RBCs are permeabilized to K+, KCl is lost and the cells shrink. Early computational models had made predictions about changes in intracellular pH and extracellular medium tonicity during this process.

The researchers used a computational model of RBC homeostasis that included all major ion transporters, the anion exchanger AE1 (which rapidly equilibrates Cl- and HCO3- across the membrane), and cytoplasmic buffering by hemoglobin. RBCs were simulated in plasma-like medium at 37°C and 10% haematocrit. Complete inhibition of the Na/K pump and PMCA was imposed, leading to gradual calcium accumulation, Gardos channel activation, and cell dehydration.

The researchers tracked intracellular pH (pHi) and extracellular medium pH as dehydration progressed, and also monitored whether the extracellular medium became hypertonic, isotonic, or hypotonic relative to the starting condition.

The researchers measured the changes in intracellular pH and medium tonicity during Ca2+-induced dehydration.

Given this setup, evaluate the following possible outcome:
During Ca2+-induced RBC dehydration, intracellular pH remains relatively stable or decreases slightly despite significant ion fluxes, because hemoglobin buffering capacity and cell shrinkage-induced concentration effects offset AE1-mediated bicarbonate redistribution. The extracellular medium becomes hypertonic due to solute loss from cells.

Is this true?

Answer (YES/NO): NO